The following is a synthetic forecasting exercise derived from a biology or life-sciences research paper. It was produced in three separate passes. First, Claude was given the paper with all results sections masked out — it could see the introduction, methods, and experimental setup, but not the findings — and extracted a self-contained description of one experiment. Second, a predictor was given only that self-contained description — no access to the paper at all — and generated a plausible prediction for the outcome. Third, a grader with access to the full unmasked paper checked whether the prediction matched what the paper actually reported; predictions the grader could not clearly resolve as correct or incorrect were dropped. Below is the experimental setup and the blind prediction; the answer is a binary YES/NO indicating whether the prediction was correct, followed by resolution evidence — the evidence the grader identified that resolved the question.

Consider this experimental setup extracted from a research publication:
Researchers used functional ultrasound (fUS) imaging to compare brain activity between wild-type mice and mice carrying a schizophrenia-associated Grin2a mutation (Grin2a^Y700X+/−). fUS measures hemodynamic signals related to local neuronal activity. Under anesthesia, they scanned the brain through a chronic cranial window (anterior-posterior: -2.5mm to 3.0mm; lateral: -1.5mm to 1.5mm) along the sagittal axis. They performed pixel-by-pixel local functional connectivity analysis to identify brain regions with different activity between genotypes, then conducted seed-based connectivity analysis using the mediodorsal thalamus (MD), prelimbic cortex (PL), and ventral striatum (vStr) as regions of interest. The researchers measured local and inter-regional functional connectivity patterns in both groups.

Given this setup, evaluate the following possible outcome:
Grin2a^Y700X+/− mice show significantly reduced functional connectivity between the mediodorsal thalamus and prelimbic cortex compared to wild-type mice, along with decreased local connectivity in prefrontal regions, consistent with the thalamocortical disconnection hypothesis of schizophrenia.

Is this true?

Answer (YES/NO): NO